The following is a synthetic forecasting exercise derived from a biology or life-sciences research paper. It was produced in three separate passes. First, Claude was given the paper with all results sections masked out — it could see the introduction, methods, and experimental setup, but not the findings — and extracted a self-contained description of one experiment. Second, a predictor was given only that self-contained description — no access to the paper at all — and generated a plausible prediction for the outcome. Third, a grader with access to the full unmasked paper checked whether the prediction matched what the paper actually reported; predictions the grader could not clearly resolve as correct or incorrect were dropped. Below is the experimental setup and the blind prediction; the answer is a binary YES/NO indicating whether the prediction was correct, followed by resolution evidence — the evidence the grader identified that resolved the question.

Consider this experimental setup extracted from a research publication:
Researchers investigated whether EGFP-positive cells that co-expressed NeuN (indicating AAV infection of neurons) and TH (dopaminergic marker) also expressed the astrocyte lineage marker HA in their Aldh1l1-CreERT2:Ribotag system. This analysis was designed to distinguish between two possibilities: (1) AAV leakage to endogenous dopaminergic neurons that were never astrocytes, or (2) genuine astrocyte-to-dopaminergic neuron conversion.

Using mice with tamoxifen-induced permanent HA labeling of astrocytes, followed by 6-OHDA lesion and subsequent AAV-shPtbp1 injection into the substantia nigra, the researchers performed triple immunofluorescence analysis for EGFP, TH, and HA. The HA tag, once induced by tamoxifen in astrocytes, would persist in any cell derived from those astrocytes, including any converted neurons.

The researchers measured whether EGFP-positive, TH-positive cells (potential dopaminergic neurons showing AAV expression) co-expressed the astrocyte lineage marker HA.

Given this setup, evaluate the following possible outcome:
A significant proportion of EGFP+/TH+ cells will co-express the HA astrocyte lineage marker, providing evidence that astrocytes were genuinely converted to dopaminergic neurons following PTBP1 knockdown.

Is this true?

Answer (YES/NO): NO